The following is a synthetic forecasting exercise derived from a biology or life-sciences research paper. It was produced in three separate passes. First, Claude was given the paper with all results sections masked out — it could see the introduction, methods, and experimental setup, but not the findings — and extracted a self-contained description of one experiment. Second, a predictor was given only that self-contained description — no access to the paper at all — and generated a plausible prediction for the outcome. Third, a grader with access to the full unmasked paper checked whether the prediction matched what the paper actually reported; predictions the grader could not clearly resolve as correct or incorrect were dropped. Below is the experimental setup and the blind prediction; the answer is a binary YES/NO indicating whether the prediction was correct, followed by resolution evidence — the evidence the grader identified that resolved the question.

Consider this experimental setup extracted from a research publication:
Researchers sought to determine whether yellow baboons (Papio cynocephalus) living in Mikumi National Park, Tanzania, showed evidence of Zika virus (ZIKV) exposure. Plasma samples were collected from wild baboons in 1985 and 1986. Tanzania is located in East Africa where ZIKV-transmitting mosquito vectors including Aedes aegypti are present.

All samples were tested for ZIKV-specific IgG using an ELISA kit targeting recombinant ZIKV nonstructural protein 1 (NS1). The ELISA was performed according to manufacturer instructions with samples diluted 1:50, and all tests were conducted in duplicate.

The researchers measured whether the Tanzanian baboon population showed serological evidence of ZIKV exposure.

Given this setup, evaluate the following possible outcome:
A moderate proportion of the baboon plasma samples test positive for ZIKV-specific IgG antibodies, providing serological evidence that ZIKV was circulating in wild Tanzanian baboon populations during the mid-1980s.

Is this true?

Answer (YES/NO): NO